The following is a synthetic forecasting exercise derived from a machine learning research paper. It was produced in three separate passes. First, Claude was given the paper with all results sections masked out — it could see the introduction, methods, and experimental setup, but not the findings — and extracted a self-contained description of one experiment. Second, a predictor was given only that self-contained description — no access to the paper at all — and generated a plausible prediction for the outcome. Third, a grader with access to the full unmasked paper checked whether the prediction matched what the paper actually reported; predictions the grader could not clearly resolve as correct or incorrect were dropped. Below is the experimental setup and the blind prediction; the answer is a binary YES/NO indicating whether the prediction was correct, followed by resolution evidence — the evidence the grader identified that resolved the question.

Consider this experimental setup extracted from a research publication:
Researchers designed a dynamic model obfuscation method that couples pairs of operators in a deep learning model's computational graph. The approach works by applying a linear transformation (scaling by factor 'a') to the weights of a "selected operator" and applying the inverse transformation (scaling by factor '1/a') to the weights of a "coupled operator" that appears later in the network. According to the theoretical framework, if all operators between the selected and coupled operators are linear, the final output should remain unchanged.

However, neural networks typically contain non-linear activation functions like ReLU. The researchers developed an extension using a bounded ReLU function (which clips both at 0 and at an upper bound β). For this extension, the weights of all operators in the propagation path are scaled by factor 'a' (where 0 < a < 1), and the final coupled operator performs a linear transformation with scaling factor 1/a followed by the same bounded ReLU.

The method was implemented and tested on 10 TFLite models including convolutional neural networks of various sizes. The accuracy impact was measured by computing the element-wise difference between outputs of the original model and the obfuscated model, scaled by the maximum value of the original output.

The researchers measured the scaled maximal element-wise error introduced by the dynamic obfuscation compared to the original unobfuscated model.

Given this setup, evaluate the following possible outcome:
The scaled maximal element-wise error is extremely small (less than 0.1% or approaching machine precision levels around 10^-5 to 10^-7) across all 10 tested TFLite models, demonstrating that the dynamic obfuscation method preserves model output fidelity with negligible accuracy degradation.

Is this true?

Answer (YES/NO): YES